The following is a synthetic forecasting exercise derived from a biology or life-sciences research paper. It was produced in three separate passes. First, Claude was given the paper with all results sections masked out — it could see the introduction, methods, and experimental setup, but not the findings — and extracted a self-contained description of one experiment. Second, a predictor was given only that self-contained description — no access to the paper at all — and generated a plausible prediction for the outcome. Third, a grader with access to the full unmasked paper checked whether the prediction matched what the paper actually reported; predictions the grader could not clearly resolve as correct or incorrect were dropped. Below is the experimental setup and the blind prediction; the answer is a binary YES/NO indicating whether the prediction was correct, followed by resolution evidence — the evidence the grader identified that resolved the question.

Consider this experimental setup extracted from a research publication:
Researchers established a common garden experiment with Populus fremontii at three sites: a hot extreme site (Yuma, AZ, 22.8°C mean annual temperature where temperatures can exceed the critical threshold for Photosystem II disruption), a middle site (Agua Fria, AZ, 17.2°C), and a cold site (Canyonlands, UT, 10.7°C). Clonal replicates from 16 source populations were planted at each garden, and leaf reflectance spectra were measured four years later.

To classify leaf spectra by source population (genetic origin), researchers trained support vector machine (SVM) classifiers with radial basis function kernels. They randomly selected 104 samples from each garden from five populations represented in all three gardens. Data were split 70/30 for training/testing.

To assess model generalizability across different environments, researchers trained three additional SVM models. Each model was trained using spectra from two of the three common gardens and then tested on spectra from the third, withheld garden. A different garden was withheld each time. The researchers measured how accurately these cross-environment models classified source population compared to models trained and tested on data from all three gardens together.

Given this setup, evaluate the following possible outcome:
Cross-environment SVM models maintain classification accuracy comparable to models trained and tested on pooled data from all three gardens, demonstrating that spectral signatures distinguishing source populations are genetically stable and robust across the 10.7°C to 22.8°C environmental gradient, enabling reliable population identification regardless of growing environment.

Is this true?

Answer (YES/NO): NO